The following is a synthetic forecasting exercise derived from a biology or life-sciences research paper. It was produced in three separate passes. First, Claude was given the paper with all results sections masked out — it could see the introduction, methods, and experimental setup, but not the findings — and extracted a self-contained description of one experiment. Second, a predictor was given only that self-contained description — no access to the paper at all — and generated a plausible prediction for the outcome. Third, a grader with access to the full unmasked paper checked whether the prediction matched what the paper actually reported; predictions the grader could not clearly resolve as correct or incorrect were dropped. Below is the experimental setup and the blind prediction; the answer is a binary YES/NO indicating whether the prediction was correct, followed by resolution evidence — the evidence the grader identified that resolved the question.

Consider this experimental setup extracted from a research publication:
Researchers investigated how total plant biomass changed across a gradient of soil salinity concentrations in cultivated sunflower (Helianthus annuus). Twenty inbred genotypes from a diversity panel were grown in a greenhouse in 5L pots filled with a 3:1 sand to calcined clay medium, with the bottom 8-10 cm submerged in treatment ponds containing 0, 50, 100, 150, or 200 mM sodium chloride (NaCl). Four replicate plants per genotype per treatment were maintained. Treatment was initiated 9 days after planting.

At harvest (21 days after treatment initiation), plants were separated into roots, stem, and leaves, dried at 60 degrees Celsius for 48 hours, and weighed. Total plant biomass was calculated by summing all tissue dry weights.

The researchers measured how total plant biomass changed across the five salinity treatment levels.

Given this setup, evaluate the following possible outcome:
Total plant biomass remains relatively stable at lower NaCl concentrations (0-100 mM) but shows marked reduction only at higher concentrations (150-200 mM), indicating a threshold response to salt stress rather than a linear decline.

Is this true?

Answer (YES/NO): NO